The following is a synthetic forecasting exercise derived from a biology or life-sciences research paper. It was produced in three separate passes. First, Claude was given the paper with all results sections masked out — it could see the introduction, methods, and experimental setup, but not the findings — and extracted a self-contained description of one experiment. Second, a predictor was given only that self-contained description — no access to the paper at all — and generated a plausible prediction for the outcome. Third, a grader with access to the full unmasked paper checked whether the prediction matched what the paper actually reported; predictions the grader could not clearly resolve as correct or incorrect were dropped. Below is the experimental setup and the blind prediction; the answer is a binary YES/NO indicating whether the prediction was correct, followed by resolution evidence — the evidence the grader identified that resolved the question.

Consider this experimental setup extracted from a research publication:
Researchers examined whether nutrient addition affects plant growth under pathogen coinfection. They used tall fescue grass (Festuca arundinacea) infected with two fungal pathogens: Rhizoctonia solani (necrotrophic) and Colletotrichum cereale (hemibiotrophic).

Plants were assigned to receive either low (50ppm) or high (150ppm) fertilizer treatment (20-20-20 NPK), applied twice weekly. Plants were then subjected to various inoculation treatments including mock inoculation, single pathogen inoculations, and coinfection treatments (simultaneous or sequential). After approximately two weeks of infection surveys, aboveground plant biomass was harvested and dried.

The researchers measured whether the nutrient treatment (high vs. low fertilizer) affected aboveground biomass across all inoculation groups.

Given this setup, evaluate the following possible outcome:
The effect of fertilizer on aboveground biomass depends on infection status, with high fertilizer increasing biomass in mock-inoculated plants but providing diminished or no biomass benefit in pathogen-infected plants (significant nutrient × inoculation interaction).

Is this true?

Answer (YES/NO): NO